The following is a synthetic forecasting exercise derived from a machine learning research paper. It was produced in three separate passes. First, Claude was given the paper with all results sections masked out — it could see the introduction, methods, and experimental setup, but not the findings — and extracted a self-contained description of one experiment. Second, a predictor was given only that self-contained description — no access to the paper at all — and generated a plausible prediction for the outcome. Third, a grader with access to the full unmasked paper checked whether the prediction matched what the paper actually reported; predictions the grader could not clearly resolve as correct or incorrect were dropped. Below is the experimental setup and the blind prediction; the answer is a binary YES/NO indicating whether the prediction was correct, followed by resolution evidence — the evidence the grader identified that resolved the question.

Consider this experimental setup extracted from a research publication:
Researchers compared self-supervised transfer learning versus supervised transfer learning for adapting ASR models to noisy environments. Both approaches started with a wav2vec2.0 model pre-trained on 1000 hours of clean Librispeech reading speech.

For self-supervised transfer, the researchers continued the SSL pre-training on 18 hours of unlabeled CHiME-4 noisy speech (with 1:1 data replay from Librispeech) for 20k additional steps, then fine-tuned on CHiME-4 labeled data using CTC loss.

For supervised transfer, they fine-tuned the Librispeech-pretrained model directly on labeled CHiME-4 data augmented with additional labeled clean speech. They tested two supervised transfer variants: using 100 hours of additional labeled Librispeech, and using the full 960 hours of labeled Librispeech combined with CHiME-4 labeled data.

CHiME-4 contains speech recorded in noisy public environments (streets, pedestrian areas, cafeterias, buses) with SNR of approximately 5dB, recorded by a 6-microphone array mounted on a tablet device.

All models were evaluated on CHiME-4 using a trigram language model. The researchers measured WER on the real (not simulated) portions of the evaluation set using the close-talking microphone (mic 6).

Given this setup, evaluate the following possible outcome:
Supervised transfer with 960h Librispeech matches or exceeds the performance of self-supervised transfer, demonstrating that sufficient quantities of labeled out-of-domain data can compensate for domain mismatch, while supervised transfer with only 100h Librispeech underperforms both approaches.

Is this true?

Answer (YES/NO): YES